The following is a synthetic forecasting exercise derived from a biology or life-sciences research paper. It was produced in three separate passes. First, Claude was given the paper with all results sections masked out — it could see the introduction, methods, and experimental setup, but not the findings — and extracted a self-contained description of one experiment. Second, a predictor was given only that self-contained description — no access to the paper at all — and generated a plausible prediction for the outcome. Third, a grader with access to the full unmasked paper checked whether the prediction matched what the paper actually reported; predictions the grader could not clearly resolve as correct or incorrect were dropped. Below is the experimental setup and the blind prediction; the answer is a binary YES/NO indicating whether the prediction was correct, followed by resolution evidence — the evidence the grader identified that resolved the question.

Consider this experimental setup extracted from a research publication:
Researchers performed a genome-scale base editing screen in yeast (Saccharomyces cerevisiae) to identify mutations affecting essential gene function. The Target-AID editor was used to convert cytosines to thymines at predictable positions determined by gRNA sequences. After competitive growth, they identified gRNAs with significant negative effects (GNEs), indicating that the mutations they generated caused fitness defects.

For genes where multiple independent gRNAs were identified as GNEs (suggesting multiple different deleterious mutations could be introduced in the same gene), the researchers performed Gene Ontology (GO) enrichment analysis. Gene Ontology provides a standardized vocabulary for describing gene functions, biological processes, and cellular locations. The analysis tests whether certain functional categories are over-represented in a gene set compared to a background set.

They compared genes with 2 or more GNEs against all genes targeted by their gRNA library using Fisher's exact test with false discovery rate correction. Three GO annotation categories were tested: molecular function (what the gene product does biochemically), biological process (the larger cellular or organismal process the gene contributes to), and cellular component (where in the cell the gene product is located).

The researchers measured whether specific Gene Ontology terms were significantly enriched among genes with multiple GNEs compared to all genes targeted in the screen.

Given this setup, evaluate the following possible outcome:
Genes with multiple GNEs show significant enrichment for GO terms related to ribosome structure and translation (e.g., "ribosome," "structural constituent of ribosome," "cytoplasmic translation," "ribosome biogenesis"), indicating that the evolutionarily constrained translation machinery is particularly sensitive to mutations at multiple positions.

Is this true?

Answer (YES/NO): NO